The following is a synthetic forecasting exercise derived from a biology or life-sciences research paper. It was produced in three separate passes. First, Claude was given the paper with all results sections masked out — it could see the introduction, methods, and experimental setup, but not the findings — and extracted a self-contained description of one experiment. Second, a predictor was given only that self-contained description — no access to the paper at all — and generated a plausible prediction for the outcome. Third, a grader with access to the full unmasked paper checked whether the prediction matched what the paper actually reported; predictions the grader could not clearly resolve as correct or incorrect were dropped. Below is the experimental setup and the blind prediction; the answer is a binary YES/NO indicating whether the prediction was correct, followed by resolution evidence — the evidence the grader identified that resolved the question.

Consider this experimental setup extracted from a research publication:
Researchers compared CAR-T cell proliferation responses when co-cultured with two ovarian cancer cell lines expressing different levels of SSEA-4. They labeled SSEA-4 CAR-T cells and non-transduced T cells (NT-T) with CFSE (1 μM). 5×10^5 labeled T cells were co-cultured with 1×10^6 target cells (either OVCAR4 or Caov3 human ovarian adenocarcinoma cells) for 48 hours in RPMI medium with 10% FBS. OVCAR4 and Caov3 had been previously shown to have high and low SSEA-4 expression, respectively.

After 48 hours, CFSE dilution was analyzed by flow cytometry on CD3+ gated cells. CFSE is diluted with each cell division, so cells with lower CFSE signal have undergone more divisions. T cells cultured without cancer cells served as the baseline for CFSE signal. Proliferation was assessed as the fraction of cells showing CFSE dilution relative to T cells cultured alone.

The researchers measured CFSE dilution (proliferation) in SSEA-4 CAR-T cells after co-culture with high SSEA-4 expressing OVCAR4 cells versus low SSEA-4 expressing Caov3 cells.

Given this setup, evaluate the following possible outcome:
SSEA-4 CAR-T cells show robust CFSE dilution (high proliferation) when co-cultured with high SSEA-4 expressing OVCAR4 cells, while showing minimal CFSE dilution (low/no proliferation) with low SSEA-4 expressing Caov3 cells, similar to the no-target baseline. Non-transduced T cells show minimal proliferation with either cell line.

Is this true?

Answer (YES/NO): YES